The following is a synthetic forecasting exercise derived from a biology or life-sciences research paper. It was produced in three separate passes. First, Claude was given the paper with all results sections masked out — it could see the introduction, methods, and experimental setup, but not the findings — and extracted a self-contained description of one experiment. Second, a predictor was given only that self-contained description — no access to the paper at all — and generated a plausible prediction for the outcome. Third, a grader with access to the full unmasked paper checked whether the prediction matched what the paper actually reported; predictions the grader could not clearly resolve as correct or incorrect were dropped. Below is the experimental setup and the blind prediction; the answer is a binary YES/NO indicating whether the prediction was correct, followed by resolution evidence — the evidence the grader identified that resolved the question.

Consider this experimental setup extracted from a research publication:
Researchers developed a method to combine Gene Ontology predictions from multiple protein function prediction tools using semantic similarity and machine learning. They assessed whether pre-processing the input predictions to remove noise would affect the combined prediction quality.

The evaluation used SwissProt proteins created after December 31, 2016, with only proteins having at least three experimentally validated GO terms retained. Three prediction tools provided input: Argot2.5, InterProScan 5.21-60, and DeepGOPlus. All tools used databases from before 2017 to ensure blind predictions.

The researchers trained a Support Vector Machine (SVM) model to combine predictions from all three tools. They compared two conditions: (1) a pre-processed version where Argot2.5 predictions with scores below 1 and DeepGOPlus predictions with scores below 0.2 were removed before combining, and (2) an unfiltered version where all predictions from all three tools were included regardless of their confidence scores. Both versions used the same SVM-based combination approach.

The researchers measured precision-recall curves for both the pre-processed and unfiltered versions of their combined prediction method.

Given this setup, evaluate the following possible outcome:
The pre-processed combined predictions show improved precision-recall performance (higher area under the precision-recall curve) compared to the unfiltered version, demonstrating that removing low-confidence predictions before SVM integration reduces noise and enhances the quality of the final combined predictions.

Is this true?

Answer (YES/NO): YES